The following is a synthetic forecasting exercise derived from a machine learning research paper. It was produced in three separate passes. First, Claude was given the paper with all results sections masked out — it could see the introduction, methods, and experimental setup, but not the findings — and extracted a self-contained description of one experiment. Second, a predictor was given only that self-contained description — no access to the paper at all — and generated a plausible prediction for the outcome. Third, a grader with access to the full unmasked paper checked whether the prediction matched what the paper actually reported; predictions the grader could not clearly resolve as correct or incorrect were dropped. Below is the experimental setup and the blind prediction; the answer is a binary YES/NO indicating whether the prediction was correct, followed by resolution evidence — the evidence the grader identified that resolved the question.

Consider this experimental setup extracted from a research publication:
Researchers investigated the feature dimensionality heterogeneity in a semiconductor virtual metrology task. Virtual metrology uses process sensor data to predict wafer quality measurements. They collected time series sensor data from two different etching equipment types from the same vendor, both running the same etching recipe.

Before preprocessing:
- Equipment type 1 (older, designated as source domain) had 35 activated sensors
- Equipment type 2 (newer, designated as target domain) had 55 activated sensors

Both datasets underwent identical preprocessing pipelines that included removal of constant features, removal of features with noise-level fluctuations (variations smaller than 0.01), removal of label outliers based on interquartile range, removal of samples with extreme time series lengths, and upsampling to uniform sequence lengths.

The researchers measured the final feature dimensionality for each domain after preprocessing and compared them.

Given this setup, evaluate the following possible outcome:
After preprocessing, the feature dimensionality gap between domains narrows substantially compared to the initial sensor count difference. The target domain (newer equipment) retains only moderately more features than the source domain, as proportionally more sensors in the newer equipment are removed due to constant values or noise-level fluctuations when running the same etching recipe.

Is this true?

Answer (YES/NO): NO